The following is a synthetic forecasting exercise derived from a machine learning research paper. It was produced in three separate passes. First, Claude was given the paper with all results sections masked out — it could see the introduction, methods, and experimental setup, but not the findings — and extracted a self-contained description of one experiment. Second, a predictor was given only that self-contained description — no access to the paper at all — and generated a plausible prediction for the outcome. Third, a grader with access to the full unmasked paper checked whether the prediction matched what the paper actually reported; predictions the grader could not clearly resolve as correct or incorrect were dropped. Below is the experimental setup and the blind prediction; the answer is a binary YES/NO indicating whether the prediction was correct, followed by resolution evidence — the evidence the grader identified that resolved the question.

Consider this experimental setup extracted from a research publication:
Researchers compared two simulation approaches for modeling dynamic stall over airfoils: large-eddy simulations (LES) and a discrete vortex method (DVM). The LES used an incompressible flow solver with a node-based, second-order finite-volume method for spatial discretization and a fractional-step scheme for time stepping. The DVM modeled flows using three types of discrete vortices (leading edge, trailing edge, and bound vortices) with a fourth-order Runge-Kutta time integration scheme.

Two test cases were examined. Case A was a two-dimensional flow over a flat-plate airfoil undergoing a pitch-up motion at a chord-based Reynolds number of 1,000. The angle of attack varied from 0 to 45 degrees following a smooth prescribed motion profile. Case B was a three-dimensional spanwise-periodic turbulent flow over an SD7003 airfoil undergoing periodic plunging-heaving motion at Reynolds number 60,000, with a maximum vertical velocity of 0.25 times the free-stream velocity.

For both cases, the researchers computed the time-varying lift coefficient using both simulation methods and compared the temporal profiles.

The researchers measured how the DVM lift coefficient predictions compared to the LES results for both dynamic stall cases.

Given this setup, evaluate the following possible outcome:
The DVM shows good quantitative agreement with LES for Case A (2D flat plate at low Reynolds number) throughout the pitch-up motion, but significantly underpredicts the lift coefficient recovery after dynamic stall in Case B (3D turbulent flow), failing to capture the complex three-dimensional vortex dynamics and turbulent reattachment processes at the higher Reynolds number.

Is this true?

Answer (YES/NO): NO